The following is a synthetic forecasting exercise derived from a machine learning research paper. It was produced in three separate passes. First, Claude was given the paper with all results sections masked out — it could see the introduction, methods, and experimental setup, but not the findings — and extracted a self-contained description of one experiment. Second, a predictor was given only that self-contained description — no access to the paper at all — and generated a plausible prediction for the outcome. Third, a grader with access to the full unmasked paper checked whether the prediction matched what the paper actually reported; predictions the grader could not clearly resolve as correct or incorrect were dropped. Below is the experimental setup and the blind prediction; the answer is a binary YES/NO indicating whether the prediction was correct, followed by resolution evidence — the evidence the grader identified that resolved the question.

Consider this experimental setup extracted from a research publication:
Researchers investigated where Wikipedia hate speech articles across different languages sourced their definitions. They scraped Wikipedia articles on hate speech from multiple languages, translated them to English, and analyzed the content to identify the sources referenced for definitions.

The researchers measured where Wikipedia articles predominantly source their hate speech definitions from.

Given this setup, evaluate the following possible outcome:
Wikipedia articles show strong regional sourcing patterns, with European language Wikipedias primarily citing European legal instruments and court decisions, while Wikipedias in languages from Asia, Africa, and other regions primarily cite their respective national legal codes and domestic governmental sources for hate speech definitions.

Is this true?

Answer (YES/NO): NO